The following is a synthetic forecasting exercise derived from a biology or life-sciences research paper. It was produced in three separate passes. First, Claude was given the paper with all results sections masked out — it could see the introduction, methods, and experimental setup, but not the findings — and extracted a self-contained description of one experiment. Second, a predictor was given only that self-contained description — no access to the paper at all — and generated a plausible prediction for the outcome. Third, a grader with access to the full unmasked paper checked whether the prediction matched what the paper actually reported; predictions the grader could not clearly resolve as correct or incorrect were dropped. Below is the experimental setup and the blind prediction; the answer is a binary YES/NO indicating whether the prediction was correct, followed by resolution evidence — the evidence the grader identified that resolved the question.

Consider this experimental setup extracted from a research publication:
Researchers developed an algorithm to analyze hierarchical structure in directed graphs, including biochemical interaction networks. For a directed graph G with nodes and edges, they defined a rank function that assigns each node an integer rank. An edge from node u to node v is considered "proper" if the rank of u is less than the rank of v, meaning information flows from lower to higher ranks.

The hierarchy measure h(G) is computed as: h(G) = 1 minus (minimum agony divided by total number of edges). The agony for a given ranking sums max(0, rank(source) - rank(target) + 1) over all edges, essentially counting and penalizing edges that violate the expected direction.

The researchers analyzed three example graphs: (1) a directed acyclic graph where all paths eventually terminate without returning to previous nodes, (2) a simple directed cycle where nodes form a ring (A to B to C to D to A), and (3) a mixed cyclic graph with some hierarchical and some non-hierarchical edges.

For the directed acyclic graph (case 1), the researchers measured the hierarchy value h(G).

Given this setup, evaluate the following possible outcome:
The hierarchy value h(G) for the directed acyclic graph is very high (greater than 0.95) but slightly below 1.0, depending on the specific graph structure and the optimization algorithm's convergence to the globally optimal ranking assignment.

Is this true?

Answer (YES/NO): NO